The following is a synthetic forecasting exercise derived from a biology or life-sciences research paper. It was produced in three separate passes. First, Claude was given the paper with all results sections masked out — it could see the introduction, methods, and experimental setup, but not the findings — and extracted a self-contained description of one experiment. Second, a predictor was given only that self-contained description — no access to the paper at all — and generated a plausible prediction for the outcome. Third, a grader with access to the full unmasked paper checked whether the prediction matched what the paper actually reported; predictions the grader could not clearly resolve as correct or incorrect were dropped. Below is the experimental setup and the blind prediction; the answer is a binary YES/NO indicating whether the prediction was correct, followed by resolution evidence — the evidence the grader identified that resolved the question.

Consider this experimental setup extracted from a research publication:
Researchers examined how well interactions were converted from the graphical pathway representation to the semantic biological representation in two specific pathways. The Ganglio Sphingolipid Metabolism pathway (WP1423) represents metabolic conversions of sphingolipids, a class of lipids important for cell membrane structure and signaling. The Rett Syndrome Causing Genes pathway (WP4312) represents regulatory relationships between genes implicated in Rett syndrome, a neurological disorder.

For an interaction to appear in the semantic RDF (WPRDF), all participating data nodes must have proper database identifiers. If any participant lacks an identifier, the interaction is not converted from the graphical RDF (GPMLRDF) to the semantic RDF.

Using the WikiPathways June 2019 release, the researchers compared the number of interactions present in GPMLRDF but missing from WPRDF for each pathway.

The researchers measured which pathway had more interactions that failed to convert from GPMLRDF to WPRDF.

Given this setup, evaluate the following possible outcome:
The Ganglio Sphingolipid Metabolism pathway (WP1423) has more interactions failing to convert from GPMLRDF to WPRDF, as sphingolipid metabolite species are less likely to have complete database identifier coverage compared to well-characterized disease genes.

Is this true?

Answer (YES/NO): YES